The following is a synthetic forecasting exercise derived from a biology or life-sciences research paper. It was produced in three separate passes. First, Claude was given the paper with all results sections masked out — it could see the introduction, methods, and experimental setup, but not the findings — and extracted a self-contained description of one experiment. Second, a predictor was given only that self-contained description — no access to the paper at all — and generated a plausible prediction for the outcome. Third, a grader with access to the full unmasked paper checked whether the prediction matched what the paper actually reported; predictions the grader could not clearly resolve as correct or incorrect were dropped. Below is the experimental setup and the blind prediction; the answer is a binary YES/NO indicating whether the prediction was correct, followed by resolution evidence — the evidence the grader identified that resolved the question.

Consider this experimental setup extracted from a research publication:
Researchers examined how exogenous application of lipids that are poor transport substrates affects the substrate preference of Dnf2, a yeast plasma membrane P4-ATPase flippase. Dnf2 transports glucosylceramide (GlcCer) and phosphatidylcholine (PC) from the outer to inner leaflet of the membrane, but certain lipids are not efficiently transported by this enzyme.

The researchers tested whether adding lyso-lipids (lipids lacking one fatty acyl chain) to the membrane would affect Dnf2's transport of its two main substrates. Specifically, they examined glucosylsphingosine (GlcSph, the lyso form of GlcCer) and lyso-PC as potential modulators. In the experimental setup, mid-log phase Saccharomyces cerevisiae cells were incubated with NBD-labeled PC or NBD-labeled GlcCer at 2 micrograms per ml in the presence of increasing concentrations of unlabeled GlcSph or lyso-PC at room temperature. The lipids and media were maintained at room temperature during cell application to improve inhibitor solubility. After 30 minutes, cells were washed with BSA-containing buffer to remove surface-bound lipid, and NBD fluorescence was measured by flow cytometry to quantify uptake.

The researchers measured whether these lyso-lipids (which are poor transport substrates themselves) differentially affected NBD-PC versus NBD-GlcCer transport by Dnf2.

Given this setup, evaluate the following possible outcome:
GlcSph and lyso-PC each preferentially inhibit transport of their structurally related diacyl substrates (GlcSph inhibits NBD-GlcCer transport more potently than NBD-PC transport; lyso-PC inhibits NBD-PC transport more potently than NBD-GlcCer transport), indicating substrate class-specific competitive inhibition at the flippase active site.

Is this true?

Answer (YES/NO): NO